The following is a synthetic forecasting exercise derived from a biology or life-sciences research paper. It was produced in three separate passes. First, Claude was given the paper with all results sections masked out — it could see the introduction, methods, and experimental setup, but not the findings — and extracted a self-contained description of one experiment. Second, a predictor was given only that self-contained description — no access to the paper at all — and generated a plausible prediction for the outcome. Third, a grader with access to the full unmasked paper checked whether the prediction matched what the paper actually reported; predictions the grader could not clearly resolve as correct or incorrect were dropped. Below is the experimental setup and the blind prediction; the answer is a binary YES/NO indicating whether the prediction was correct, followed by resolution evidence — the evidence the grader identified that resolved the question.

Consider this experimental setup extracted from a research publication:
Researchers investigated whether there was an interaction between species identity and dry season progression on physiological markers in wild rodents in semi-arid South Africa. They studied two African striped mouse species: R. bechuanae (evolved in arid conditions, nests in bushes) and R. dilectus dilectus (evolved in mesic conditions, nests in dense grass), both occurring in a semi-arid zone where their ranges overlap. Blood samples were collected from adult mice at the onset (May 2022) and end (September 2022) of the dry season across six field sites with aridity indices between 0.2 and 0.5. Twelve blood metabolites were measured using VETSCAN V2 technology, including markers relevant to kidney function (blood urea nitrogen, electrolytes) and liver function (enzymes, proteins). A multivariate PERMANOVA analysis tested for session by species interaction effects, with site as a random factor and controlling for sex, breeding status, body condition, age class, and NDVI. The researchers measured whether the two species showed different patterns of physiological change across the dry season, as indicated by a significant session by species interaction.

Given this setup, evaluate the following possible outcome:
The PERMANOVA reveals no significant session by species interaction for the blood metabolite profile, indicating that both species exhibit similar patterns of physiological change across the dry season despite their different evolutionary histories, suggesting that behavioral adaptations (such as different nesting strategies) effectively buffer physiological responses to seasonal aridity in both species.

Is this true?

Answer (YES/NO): NO